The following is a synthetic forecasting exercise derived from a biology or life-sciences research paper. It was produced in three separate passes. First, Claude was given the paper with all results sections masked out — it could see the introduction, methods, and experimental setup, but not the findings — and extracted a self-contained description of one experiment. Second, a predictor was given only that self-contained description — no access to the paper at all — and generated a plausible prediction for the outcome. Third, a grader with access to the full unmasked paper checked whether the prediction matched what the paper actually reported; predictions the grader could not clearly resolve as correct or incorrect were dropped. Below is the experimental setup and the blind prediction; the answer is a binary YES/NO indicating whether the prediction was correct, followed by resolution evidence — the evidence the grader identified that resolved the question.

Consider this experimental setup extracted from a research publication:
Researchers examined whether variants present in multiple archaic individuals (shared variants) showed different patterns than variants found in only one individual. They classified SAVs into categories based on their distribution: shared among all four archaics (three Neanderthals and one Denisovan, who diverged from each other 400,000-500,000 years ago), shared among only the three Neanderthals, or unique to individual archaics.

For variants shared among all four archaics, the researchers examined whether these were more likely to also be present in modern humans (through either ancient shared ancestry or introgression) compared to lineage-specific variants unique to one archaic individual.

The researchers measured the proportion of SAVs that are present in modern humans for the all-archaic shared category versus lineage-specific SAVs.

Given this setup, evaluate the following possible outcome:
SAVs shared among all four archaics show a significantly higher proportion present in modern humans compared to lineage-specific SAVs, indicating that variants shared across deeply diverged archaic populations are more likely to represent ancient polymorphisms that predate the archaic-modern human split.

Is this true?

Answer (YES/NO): YES